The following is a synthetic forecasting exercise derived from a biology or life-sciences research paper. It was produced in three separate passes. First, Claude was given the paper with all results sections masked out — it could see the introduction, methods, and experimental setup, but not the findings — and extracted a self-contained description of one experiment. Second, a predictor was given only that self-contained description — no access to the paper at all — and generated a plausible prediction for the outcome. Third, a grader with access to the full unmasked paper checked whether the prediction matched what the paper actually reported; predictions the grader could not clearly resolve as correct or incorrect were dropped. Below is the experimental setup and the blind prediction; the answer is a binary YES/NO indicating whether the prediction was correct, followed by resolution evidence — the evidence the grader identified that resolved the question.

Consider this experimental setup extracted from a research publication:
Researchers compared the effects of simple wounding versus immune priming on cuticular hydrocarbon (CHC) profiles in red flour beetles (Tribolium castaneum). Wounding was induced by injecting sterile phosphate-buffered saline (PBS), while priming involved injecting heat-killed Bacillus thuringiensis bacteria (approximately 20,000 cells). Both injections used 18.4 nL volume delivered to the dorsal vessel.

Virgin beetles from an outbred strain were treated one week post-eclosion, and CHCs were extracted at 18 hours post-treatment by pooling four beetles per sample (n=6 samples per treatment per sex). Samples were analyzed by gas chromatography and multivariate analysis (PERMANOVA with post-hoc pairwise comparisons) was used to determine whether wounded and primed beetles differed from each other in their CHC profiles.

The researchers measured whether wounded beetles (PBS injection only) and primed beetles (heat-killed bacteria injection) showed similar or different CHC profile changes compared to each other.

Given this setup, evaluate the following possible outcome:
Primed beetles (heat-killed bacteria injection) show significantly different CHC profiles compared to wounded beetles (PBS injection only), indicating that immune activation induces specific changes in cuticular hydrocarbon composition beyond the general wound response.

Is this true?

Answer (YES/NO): NO